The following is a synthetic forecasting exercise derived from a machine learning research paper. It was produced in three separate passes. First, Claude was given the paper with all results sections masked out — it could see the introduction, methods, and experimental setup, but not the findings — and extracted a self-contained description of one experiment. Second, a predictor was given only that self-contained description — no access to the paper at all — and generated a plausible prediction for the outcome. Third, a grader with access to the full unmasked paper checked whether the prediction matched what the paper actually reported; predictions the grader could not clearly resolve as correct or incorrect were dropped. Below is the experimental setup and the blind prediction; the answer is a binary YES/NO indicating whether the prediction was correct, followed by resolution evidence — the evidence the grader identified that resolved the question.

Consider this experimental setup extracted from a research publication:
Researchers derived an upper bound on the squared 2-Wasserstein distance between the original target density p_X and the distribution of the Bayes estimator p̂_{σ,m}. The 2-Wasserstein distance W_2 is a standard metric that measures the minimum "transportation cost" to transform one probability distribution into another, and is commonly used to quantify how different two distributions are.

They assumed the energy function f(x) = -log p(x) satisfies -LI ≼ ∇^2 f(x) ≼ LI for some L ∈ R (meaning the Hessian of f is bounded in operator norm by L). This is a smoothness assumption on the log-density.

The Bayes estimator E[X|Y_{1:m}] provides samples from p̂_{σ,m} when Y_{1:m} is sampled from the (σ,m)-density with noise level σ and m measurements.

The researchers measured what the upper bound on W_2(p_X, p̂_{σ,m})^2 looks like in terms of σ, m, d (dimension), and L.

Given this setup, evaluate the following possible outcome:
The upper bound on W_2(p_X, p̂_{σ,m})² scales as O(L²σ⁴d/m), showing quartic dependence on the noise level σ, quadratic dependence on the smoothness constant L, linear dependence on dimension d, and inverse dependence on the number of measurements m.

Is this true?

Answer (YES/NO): NO